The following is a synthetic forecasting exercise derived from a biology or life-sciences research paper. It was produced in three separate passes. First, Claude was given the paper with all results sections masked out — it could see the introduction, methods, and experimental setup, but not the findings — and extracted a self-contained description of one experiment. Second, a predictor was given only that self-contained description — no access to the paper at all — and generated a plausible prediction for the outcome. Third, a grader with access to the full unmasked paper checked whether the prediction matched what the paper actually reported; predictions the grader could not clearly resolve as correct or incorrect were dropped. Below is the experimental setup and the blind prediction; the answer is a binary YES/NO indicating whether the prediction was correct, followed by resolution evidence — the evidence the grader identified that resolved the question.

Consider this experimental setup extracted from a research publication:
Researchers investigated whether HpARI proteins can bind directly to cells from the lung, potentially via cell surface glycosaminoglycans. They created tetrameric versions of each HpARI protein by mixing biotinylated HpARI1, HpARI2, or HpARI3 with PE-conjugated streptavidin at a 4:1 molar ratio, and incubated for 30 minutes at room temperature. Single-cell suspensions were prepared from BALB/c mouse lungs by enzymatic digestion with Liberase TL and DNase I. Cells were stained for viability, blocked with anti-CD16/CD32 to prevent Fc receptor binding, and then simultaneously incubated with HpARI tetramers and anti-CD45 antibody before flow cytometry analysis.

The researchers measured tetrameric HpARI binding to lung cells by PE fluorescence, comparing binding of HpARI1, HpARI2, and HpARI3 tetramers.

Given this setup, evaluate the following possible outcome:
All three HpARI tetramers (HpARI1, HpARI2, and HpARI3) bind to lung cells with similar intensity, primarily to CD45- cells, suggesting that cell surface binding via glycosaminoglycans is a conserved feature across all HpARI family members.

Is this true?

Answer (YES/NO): NO